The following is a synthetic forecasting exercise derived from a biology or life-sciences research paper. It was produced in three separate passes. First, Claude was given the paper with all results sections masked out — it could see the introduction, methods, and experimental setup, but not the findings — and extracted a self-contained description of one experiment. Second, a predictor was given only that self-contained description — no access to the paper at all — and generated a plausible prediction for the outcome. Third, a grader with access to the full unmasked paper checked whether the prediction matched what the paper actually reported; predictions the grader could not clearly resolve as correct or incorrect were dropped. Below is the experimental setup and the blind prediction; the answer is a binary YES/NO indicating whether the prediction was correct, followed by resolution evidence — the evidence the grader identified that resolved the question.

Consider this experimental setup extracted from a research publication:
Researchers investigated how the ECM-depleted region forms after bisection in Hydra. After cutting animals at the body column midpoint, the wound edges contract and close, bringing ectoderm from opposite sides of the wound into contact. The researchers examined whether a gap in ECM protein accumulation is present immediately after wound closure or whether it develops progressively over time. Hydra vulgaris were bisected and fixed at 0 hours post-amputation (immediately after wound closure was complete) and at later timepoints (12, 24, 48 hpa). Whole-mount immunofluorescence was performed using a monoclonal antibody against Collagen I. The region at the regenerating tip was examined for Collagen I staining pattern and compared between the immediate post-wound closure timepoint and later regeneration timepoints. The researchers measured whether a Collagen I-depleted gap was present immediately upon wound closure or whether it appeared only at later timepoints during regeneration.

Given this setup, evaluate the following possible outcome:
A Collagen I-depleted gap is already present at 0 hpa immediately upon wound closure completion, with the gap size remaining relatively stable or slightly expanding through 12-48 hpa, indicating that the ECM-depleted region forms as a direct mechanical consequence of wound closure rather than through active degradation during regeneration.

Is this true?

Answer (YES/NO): NO